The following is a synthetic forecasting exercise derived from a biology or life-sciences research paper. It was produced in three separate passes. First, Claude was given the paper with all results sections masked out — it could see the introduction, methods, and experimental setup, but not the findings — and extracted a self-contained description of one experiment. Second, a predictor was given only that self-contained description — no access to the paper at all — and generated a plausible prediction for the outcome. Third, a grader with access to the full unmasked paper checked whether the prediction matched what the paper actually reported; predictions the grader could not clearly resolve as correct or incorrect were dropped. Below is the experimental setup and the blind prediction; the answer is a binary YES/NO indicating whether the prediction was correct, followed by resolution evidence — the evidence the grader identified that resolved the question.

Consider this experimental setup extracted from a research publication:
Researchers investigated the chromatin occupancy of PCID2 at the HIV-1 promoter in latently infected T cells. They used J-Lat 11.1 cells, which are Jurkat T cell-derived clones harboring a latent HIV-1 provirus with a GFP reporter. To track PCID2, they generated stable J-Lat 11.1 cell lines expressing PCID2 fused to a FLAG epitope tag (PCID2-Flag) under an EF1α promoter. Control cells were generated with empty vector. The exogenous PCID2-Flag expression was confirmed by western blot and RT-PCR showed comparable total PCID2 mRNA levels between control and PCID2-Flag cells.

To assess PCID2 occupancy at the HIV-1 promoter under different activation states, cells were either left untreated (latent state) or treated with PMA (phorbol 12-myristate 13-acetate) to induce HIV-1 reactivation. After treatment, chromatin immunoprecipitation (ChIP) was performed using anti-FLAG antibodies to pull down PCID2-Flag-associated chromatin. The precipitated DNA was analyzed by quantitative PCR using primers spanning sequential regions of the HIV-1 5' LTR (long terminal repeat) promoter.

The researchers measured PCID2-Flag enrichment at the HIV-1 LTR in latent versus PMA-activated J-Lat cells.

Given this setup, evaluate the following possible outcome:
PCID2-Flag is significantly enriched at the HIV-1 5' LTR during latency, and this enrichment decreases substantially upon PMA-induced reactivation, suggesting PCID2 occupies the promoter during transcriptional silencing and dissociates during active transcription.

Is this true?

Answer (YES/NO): YES